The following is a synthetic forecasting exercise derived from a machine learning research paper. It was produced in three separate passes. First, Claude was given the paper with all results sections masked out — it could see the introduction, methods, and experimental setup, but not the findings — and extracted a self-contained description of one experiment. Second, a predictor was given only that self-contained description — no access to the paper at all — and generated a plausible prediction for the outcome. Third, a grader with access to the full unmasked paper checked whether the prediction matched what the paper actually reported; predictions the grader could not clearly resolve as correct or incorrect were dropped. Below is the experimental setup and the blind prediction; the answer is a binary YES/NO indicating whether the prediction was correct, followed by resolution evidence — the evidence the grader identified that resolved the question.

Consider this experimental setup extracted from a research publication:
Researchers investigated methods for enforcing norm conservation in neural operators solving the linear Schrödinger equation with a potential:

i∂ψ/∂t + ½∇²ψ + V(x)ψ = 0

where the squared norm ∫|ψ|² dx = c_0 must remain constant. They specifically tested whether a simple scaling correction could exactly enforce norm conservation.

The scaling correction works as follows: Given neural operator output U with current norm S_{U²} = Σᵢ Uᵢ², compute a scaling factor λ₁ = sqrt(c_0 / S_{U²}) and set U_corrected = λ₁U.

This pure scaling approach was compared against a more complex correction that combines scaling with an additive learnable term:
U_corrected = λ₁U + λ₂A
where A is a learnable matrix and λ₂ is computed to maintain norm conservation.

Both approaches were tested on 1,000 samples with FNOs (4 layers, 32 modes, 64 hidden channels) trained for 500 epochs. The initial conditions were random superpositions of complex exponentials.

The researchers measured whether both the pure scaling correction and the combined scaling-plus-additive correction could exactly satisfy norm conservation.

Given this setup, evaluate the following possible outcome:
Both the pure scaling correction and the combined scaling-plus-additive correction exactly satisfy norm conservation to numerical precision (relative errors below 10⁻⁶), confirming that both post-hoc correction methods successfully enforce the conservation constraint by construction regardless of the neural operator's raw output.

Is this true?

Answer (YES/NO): YES